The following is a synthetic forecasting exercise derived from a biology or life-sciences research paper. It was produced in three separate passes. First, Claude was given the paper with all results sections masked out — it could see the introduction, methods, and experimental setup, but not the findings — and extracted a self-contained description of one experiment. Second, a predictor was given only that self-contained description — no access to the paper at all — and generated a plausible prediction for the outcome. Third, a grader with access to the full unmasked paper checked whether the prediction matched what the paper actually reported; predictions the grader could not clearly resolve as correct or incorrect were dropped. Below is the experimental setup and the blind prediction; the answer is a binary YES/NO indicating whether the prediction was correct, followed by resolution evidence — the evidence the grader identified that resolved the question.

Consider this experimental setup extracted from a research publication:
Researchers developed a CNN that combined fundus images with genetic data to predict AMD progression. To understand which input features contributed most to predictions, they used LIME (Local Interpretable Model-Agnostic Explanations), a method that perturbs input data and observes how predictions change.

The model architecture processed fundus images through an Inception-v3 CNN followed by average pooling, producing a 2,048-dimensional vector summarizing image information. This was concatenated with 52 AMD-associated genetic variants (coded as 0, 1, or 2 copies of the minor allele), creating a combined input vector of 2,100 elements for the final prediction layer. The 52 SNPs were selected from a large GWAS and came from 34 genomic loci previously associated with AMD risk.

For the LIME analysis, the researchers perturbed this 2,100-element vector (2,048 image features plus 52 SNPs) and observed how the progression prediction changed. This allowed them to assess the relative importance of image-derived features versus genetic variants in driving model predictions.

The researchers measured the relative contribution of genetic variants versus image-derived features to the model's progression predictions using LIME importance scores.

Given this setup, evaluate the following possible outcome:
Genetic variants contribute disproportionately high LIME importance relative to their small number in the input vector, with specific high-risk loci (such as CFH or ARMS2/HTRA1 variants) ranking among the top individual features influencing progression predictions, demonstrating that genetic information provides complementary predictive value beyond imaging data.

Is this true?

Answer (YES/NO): YES